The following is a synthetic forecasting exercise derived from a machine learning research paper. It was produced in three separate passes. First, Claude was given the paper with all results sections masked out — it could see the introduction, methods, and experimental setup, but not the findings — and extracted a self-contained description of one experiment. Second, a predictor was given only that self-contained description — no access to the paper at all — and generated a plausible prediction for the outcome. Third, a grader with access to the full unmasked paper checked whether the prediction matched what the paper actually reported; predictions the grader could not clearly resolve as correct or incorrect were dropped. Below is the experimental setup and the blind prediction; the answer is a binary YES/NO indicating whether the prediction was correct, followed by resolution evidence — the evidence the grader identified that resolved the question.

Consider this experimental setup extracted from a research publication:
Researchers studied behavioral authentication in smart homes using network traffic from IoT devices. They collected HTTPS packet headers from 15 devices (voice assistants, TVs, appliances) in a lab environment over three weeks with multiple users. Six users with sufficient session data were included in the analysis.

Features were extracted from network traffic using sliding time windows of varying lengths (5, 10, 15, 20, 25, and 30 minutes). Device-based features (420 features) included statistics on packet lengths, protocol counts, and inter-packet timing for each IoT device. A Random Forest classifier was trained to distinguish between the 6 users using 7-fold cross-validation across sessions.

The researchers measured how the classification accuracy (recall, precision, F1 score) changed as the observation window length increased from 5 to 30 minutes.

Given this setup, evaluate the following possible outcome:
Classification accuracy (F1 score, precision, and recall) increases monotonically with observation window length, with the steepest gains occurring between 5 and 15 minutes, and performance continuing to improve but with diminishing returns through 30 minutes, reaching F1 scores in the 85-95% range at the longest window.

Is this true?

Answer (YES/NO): NO